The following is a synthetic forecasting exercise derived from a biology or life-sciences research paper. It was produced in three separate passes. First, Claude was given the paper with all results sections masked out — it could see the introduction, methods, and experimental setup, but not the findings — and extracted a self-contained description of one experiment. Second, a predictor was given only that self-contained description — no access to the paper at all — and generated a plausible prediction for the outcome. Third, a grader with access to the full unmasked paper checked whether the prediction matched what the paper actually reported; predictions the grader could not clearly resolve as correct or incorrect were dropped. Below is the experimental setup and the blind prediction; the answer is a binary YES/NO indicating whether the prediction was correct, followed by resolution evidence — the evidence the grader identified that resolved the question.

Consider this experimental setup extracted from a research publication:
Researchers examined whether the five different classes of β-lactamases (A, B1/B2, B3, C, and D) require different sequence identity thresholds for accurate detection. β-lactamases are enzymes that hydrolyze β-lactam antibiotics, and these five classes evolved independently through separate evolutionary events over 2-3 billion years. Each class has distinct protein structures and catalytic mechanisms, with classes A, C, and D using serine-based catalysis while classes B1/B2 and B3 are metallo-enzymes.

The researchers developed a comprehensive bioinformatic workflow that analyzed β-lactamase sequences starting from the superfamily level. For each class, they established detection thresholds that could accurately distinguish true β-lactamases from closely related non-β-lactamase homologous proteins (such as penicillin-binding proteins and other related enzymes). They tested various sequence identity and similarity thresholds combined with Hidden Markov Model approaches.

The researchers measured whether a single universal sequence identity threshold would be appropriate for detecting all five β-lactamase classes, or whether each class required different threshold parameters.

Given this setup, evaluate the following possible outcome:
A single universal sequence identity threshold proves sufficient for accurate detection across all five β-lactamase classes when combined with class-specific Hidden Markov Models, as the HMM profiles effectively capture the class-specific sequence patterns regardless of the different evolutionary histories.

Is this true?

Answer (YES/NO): NO